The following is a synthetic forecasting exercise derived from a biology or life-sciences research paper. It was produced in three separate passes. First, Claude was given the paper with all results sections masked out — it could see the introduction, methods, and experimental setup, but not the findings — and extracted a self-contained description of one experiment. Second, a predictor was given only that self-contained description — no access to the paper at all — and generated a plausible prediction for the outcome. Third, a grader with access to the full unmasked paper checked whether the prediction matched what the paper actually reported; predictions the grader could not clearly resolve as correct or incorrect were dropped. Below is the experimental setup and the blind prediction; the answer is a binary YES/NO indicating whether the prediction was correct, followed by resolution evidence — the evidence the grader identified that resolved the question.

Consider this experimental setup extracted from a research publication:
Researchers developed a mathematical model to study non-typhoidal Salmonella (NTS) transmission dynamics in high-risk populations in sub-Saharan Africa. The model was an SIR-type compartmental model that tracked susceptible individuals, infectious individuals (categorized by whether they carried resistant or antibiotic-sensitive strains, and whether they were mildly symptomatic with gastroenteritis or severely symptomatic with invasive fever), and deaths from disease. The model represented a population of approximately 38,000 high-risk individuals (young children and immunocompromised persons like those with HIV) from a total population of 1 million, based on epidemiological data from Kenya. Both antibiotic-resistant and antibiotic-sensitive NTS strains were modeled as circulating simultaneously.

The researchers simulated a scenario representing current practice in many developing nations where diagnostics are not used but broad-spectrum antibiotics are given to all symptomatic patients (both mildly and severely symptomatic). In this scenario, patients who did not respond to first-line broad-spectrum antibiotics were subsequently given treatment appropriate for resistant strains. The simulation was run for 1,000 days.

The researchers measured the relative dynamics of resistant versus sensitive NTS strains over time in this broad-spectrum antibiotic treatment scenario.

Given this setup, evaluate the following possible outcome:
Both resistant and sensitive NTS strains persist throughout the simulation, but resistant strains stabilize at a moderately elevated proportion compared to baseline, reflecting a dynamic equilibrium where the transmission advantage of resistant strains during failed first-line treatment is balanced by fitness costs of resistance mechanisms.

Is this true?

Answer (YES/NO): NO